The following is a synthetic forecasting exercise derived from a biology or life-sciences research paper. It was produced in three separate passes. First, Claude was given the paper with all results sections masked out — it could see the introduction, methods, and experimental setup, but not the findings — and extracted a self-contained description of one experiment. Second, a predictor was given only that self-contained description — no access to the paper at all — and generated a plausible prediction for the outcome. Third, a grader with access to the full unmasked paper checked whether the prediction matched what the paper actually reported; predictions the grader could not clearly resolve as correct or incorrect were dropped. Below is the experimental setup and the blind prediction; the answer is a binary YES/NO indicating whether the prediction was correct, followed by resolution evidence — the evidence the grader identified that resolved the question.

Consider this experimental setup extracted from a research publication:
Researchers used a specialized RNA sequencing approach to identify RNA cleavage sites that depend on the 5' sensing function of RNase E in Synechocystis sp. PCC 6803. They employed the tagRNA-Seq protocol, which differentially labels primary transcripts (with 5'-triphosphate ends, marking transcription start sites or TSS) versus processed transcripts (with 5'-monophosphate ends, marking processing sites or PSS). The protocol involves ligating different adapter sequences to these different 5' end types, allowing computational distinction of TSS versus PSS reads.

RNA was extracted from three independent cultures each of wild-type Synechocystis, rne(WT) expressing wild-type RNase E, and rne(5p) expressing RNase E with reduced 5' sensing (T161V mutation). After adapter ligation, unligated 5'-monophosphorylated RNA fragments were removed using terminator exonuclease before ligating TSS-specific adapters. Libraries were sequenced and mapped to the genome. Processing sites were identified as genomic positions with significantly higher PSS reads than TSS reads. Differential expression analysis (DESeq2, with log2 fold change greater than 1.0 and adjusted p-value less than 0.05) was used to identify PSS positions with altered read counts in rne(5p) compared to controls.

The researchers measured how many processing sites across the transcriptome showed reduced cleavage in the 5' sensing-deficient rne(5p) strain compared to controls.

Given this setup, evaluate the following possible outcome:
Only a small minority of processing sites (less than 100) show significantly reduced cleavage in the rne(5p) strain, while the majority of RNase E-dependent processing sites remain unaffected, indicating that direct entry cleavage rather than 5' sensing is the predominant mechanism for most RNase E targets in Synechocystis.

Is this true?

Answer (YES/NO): NO